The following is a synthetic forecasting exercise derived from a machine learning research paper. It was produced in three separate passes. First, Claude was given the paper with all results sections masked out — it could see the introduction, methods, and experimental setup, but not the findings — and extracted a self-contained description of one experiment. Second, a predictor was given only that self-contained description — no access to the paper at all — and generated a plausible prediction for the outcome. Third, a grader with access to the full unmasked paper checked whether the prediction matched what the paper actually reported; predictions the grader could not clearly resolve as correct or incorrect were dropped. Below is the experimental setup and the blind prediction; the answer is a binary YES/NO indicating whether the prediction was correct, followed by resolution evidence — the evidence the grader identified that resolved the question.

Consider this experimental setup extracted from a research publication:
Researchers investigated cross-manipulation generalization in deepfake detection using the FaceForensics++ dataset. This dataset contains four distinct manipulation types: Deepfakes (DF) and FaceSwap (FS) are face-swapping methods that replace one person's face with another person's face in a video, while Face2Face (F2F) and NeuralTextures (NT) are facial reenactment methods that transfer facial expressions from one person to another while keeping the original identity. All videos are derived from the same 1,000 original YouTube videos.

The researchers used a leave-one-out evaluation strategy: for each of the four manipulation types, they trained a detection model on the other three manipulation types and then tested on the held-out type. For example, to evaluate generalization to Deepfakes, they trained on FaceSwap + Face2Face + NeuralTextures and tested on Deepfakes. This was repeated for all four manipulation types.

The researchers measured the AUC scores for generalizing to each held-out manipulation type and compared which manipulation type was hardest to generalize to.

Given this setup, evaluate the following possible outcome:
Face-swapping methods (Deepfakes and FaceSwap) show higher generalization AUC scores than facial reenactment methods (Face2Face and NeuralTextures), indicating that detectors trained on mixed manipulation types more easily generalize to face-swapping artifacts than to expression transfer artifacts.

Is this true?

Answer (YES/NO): NO